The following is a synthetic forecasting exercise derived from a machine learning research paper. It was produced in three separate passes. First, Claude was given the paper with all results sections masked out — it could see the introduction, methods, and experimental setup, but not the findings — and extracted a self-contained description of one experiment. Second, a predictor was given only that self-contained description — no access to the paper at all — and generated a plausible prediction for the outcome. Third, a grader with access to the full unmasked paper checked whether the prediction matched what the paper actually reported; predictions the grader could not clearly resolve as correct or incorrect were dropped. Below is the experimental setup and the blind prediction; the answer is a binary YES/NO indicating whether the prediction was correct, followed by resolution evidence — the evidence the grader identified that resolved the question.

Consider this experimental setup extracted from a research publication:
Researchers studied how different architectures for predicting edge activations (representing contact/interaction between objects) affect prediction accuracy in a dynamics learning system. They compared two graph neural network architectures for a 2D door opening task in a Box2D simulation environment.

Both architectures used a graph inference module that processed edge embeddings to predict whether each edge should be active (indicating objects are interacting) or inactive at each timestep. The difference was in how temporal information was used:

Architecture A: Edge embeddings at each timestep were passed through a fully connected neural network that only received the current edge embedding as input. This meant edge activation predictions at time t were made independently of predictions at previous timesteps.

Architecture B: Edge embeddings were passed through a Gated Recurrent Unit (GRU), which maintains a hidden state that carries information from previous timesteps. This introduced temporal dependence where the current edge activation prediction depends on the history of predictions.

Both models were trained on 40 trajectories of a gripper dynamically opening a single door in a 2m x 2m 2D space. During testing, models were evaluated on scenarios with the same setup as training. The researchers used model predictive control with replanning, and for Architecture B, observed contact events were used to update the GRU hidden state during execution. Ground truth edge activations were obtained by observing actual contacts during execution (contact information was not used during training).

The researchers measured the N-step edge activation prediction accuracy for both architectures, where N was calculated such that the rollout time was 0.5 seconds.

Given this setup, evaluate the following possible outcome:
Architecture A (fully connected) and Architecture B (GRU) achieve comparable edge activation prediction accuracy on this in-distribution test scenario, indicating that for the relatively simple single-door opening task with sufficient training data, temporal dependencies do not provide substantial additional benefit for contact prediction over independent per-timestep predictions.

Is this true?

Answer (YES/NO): NO